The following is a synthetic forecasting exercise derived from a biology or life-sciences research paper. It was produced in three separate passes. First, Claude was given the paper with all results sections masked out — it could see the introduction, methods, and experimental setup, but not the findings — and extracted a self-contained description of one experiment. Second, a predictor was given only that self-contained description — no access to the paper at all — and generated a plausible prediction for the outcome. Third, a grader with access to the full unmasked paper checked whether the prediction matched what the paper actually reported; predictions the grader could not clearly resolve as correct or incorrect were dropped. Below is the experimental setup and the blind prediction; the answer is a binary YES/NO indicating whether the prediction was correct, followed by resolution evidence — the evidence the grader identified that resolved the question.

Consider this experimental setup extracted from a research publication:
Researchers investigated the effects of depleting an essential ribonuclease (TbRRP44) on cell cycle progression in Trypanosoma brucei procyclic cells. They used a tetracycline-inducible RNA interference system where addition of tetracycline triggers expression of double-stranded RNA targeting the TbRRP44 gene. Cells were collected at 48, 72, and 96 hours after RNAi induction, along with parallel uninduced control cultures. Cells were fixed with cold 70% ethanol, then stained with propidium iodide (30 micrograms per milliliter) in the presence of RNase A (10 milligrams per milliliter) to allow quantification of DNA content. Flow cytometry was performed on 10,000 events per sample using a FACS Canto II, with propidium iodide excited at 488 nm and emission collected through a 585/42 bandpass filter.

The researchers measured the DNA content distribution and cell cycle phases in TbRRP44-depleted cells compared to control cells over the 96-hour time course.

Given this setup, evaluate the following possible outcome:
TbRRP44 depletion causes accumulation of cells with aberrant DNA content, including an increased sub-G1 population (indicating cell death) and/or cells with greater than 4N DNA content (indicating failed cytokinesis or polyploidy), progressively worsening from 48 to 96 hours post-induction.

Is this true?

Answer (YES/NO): NO